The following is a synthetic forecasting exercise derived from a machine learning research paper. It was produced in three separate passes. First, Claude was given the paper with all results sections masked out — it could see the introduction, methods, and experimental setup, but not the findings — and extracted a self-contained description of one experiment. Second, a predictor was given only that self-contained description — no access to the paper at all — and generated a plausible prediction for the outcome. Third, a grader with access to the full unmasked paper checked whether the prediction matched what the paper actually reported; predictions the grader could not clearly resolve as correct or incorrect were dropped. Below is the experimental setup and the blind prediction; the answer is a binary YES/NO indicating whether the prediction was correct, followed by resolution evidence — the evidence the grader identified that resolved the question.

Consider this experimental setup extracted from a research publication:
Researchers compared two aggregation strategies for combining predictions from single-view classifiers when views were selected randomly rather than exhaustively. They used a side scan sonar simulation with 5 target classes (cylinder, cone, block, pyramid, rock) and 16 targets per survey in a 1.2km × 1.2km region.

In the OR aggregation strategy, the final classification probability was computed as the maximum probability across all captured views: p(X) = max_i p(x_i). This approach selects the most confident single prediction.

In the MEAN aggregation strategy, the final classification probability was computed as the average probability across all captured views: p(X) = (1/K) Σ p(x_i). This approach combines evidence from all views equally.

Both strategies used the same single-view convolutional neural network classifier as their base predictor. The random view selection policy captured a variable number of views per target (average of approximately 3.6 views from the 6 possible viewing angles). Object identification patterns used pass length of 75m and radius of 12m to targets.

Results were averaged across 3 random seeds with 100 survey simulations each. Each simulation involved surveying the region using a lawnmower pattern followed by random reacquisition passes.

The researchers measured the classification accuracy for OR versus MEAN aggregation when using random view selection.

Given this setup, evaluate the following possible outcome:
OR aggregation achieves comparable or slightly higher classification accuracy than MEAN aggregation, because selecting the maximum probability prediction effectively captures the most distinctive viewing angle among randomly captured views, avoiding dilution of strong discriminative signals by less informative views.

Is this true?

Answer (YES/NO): NO